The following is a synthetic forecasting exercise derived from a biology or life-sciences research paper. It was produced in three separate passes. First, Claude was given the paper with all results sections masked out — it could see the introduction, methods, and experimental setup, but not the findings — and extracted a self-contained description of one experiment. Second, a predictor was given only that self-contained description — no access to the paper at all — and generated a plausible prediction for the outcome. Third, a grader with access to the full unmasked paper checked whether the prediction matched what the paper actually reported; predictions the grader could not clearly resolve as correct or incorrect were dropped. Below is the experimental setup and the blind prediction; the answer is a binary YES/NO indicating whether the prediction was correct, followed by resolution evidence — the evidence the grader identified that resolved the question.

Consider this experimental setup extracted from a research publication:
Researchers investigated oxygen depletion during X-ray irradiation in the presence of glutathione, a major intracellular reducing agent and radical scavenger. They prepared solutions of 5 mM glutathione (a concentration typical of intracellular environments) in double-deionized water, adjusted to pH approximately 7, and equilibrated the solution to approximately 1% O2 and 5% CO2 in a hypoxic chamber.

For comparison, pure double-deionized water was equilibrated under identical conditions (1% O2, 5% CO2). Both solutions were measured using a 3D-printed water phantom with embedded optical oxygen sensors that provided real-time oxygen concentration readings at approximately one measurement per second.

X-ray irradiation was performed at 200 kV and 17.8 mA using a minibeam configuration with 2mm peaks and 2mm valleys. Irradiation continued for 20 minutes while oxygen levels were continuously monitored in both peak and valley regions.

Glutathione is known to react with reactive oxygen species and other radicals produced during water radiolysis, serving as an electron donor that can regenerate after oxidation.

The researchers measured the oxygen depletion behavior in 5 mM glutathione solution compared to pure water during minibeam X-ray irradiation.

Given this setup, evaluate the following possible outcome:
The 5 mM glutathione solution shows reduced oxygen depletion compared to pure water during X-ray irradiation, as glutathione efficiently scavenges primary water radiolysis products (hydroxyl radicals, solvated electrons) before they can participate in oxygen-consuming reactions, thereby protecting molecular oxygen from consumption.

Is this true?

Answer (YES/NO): NO